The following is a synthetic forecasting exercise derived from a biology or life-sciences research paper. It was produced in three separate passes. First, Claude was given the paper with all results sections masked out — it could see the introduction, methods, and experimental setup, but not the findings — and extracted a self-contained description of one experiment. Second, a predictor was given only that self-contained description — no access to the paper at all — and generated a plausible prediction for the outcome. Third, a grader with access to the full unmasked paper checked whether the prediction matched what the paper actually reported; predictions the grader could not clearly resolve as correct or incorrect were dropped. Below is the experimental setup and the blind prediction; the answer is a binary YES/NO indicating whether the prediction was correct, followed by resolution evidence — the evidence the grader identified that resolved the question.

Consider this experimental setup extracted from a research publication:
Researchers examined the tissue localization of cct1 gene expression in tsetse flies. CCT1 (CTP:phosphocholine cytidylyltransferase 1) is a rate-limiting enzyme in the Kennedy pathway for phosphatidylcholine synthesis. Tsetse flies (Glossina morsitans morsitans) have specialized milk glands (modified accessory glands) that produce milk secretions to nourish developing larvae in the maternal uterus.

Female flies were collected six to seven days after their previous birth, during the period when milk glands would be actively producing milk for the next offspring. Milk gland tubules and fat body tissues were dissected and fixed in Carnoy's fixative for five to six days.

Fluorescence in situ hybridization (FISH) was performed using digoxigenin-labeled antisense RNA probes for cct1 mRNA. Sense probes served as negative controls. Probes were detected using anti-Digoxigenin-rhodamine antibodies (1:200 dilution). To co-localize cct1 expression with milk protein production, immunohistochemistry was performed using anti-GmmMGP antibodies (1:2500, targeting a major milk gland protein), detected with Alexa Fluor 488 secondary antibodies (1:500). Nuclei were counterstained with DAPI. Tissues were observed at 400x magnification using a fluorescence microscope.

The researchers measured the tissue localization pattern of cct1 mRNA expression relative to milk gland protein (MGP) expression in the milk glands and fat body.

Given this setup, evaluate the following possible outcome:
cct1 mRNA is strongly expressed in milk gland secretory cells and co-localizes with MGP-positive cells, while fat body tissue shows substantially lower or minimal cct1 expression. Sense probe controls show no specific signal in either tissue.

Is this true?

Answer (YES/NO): NO